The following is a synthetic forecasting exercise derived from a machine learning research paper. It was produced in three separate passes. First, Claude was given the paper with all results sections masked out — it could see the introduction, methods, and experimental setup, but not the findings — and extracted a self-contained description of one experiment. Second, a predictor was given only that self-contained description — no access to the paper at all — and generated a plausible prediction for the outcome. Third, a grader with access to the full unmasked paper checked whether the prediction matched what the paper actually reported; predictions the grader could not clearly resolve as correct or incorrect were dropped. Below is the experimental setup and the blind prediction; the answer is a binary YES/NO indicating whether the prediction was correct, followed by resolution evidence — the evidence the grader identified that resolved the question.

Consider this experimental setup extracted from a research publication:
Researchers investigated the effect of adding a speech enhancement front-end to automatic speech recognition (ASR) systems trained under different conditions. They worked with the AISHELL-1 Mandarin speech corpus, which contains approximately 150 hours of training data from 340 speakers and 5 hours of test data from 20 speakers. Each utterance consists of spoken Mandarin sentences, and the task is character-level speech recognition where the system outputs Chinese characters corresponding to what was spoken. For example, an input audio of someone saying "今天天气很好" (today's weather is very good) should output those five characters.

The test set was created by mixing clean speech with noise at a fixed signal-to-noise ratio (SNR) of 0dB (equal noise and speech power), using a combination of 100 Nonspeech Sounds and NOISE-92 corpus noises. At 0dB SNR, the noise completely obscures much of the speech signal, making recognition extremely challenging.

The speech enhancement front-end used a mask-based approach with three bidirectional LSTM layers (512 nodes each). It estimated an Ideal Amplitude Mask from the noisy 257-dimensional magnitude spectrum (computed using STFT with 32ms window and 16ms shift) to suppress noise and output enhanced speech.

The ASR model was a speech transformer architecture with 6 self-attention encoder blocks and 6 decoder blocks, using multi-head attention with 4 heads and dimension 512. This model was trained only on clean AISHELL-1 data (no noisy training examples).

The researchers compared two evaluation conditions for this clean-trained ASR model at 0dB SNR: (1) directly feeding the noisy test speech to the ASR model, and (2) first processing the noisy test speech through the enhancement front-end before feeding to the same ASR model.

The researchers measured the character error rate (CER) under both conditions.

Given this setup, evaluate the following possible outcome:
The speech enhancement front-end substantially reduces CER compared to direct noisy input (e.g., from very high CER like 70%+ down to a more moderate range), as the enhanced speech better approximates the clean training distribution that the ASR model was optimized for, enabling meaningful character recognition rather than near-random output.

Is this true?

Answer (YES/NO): YES